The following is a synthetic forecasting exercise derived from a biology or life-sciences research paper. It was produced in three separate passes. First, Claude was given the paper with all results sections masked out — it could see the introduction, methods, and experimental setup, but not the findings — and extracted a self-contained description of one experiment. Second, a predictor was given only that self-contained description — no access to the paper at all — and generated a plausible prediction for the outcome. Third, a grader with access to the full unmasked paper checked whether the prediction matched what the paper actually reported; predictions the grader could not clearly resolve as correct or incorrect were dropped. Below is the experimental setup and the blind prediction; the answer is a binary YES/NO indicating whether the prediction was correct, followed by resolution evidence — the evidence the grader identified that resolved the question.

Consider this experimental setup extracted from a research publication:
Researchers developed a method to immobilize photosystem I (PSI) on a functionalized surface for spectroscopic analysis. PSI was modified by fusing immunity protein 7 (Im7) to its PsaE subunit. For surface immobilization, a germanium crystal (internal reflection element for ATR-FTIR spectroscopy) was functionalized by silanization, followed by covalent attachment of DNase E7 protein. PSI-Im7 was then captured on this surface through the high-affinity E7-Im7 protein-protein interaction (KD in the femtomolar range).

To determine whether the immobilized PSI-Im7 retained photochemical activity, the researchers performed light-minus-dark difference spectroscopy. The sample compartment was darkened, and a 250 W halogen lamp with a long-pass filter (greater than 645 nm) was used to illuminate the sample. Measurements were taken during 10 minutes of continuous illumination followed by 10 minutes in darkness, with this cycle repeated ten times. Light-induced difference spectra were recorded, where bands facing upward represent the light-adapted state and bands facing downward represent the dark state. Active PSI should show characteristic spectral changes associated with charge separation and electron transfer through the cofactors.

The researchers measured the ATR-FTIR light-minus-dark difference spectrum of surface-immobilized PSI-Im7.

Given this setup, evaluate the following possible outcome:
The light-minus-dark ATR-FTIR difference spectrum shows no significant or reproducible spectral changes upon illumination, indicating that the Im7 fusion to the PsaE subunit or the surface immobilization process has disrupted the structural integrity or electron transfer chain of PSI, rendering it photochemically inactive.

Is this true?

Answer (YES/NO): NO